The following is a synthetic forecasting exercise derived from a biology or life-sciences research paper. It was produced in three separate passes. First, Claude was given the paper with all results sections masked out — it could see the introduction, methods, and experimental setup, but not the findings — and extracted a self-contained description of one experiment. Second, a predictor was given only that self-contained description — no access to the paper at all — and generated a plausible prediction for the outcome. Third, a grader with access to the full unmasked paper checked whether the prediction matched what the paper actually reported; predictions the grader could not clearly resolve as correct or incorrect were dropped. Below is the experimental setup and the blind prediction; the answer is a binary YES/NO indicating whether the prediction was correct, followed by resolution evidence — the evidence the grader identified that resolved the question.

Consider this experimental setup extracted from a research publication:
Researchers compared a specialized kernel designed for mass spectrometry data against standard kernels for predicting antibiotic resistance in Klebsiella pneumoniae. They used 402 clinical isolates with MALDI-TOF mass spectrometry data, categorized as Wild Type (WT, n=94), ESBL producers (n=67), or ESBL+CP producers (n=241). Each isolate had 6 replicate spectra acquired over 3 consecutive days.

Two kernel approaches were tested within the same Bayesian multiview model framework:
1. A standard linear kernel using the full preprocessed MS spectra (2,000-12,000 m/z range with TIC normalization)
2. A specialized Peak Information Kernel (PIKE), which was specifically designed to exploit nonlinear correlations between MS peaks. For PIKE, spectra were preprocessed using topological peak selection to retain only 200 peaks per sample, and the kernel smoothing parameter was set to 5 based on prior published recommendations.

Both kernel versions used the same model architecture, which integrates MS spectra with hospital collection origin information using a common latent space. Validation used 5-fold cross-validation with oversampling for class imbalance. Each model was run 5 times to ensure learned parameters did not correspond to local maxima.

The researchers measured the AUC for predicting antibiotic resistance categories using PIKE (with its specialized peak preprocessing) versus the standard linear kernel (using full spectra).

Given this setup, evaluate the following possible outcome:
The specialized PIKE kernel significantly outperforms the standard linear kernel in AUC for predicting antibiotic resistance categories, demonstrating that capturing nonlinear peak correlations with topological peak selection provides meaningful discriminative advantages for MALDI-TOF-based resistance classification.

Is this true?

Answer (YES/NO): NO